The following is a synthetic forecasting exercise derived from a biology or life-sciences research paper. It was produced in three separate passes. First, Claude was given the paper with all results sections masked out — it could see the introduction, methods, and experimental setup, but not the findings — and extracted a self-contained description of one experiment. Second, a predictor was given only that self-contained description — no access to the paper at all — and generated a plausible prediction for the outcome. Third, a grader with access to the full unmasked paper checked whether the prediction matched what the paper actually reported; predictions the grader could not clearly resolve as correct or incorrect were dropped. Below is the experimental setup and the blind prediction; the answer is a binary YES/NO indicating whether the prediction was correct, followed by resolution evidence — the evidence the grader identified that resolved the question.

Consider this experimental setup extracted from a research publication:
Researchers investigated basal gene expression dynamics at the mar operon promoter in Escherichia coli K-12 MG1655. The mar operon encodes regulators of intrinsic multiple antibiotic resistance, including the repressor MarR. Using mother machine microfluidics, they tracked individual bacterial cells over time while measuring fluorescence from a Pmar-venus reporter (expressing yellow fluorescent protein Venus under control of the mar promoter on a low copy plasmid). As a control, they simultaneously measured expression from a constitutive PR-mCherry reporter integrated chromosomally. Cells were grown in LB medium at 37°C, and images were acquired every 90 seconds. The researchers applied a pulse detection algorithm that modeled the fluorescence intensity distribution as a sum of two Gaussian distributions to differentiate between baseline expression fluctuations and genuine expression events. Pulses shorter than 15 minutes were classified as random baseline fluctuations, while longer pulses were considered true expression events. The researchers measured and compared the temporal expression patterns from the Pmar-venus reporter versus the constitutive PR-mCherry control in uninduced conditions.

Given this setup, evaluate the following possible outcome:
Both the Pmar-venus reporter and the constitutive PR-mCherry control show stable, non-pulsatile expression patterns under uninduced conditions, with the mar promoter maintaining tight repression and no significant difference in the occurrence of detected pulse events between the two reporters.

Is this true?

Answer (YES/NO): NO